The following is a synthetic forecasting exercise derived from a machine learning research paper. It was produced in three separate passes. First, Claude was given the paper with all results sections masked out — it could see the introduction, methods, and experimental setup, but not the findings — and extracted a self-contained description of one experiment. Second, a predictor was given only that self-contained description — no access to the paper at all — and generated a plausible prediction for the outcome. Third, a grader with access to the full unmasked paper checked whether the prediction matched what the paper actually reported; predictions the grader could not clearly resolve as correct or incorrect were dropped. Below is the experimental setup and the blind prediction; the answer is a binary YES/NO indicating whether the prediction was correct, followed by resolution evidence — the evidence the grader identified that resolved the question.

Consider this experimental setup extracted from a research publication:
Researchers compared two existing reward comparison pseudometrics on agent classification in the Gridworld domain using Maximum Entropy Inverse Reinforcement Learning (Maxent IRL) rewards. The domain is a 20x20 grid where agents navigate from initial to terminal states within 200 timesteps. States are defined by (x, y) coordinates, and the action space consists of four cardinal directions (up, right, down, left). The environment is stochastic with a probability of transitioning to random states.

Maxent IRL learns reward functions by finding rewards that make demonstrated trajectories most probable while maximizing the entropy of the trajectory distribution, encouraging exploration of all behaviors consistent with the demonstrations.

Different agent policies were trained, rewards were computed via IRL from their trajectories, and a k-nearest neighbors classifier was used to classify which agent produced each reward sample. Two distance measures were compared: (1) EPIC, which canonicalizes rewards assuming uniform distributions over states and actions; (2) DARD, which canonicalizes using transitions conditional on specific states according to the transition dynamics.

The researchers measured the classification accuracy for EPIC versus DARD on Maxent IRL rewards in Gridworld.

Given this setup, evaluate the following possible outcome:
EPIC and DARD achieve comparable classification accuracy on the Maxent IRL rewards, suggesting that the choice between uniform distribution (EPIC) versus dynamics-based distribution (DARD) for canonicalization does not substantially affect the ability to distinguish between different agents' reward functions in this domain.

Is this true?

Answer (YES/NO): NO